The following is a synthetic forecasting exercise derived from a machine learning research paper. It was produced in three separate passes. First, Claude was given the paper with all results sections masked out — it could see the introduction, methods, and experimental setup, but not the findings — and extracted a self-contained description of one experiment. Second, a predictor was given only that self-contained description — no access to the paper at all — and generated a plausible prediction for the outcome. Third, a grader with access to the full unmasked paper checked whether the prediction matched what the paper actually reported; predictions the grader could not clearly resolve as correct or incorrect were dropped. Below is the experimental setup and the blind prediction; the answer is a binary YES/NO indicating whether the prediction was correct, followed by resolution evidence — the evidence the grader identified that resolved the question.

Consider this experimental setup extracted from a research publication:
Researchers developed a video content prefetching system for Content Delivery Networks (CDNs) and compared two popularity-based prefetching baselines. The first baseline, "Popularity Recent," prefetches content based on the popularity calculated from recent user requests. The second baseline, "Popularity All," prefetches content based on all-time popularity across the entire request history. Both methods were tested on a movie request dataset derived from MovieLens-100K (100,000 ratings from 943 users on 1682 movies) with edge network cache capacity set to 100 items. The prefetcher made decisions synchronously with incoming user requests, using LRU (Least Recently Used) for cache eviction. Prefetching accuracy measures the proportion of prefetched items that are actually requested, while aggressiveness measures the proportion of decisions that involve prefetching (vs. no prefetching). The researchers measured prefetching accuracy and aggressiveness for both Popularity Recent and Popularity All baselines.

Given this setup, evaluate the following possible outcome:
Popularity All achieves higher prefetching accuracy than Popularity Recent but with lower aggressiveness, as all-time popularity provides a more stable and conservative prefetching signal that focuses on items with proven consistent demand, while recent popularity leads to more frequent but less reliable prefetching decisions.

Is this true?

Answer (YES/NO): NO